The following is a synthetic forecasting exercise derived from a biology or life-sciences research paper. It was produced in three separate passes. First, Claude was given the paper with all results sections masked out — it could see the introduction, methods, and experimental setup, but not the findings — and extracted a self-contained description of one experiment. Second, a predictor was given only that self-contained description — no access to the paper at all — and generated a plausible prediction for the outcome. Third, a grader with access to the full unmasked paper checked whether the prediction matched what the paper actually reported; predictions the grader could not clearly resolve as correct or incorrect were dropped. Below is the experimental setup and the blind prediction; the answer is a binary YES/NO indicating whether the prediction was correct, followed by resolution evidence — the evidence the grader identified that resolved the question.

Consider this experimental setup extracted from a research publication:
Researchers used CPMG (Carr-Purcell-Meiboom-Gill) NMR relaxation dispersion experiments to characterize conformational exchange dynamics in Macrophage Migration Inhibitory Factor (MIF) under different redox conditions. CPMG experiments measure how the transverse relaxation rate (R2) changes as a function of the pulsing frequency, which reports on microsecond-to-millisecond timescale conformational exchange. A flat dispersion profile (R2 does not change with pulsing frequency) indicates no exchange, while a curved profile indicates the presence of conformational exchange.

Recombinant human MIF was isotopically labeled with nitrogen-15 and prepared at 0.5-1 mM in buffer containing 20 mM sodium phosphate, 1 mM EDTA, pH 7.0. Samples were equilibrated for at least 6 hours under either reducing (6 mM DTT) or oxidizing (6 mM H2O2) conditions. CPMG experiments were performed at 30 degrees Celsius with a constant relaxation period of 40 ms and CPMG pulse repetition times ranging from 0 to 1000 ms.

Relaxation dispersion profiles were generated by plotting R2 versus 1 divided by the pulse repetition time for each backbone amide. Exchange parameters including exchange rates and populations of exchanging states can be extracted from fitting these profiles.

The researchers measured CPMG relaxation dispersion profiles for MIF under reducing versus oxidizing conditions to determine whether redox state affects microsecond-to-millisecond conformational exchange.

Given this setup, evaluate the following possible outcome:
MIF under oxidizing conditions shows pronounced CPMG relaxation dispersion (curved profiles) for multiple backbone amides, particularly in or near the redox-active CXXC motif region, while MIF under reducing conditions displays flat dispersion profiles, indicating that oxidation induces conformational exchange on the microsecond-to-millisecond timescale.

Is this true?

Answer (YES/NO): NO